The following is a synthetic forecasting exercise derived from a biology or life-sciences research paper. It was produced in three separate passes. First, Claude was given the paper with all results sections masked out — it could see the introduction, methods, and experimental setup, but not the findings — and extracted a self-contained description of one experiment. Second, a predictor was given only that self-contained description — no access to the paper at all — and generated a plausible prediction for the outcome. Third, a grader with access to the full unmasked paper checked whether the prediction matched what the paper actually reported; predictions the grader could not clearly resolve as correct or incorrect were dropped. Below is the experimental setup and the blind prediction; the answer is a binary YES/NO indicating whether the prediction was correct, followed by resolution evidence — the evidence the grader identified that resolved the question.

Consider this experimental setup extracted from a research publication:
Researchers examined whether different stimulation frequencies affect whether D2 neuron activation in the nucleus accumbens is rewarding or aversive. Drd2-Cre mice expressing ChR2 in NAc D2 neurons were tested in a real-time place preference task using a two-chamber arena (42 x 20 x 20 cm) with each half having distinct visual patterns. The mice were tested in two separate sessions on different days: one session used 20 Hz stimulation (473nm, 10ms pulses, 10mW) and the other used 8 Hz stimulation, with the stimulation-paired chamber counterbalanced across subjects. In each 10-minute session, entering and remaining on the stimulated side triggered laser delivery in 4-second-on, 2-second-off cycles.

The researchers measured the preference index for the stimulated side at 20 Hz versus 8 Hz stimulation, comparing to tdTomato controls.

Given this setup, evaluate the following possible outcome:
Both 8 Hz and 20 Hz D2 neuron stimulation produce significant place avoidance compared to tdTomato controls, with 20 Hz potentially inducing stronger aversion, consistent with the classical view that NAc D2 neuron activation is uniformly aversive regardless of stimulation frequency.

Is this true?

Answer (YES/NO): NO